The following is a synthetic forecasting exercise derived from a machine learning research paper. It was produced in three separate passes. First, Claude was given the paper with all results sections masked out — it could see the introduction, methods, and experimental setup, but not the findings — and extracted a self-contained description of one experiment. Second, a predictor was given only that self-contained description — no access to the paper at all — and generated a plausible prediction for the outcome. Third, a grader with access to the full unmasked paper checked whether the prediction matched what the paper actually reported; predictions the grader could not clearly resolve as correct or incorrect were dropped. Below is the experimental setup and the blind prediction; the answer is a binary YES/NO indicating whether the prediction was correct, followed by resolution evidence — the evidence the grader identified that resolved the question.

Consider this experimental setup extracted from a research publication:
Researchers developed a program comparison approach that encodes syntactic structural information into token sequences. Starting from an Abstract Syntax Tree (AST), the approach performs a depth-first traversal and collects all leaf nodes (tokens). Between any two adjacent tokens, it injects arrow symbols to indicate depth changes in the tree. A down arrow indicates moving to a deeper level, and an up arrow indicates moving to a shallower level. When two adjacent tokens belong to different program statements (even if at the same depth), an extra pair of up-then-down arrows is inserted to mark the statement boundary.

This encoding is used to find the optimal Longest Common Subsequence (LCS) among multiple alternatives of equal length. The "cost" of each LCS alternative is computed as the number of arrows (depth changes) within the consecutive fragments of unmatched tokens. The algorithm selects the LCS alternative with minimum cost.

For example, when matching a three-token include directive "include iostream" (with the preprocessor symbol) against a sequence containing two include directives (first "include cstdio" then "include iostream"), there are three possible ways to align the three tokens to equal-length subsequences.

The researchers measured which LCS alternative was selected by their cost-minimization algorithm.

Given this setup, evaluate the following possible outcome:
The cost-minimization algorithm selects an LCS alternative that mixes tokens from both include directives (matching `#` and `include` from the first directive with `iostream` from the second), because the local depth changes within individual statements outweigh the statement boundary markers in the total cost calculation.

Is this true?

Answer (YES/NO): NO